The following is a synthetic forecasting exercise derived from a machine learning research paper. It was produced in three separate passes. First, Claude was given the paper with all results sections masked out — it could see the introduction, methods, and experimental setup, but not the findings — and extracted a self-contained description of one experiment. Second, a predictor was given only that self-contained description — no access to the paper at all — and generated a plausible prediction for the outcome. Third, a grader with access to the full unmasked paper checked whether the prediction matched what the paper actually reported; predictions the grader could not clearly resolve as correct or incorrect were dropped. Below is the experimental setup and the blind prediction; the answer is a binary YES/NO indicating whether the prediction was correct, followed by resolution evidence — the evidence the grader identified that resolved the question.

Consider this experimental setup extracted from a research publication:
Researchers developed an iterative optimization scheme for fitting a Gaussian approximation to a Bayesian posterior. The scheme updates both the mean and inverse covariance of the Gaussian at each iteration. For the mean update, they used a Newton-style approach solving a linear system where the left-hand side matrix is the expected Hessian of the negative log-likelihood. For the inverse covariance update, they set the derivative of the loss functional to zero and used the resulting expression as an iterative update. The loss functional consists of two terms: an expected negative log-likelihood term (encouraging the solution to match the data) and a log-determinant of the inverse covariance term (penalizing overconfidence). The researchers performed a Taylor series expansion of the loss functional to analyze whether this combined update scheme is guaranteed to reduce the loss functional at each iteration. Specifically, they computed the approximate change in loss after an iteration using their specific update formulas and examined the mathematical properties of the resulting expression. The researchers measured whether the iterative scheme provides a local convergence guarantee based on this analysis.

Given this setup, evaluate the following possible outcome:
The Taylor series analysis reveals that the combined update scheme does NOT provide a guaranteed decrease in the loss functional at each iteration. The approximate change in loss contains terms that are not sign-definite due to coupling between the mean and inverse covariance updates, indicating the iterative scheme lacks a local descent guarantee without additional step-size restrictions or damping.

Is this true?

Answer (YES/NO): NO